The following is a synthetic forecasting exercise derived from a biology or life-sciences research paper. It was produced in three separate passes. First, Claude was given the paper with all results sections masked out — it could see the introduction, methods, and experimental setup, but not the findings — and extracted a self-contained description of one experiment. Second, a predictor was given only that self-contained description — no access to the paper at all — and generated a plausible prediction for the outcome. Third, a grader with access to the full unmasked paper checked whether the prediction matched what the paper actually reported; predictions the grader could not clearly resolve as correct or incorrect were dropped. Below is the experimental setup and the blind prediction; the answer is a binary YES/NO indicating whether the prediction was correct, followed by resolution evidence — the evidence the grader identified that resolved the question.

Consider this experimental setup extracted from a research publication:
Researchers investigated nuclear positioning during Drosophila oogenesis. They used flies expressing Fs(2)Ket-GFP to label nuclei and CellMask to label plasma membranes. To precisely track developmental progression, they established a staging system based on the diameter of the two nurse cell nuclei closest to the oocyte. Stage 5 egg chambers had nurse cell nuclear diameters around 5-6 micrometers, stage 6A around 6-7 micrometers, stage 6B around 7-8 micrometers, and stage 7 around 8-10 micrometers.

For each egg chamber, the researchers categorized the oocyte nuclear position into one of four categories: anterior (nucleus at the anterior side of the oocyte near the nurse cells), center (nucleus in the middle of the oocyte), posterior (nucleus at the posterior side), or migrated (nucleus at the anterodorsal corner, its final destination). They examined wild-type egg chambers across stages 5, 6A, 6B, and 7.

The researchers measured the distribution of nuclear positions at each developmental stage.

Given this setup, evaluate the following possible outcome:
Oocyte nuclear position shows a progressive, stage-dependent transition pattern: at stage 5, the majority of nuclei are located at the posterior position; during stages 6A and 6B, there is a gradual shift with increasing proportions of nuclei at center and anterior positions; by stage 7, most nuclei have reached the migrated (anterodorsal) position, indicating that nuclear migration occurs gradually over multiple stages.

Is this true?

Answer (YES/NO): NO